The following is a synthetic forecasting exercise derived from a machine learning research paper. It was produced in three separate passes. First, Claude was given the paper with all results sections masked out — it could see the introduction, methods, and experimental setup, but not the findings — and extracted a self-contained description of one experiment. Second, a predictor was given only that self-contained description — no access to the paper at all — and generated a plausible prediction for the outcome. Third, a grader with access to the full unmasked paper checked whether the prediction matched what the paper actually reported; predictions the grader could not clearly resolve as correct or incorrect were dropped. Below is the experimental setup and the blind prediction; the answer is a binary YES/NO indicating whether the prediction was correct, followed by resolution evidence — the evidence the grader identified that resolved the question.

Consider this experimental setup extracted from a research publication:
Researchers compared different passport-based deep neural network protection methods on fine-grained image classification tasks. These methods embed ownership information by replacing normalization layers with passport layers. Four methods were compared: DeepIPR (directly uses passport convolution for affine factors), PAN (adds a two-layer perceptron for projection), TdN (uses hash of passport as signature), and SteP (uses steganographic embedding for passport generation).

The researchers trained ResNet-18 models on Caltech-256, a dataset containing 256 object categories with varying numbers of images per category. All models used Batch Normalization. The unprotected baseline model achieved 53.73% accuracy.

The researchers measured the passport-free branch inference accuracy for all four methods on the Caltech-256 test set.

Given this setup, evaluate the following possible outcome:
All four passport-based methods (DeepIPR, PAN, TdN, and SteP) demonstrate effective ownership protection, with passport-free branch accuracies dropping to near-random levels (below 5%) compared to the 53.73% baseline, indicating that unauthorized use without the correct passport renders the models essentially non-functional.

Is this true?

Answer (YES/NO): NO